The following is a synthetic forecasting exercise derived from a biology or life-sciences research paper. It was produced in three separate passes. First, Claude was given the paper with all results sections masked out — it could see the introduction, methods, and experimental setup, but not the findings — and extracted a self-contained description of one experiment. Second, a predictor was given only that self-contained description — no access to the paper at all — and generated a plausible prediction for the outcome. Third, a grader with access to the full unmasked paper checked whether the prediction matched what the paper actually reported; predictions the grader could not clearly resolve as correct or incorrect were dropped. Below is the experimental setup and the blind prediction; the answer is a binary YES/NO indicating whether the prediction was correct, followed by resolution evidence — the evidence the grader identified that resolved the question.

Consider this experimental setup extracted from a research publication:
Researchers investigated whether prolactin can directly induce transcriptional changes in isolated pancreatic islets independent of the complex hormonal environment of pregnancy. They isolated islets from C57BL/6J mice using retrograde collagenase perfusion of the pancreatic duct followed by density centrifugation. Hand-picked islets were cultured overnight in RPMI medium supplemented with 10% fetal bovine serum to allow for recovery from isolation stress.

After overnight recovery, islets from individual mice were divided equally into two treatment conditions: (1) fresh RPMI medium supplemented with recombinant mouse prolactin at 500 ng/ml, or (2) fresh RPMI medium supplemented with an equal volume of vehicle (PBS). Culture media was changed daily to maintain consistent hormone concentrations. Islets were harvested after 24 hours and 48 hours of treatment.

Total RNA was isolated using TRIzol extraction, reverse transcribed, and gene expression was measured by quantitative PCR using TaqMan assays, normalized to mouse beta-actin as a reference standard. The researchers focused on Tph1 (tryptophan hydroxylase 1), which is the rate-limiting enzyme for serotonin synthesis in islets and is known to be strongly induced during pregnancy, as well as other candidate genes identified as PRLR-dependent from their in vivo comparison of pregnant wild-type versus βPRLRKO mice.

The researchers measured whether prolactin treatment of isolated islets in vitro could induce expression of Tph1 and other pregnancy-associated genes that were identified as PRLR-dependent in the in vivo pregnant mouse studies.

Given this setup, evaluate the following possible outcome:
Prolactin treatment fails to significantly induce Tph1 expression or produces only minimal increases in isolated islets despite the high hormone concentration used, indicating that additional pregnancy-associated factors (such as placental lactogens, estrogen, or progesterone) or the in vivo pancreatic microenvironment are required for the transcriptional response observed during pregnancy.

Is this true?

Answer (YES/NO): NO